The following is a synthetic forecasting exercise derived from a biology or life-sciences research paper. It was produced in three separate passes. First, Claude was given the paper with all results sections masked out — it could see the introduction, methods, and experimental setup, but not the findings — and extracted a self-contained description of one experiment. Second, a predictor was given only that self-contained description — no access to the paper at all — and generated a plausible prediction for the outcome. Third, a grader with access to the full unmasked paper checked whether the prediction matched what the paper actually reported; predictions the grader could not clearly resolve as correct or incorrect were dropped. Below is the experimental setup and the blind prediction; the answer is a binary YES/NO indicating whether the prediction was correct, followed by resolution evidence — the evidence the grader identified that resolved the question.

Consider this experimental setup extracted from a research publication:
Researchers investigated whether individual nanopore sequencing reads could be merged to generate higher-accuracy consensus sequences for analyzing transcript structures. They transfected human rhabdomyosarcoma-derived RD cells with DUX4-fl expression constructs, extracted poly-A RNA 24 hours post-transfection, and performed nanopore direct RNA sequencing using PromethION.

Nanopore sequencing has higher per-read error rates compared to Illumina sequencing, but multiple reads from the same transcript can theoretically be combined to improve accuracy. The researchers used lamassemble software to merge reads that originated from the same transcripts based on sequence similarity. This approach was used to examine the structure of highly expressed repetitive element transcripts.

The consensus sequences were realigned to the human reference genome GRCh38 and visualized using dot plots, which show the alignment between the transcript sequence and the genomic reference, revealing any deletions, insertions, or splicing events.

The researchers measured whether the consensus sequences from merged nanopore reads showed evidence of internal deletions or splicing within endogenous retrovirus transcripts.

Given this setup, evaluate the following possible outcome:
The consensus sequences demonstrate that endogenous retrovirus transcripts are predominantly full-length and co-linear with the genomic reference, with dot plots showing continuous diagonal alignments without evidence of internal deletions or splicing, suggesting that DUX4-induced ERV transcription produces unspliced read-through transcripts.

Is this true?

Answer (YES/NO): NO